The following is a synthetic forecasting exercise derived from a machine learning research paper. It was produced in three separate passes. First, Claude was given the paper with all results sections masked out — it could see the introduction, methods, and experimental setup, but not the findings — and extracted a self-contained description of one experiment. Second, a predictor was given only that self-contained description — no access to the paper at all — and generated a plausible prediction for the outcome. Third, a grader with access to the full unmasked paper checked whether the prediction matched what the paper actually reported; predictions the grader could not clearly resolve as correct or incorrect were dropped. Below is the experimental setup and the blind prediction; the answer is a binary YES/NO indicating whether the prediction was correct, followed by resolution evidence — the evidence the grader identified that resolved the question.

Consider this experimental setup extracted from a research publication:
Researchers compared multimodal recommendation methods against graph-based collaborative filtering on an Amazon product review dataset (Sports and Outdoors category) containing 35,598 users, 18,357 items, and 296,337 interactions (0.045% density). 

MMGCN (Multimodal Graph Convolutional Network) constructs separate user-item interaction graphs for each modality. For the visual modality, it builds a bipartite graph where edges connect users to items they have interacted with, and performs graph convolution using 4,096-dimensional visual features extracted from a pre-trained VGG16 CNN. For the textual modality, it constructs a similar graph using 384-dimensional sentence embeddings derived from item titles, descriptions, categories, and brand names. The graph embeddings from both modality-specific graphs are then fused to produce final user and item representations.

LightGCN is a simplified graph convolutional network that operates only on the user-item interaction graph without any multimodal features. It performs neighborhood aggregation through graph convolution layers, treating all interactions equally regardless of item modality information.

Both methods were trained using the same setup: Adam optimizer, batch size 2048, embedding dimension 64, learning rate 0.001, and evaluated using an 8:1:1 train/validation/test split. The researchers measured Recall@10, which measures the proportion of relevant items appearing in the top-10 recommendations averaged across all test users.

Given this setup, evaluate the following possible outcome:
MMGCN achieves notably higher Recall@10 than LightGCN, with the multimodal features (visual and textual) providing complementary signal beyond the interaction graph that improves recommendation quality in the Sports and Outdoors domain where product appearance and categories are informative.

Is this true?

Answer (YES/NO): NO